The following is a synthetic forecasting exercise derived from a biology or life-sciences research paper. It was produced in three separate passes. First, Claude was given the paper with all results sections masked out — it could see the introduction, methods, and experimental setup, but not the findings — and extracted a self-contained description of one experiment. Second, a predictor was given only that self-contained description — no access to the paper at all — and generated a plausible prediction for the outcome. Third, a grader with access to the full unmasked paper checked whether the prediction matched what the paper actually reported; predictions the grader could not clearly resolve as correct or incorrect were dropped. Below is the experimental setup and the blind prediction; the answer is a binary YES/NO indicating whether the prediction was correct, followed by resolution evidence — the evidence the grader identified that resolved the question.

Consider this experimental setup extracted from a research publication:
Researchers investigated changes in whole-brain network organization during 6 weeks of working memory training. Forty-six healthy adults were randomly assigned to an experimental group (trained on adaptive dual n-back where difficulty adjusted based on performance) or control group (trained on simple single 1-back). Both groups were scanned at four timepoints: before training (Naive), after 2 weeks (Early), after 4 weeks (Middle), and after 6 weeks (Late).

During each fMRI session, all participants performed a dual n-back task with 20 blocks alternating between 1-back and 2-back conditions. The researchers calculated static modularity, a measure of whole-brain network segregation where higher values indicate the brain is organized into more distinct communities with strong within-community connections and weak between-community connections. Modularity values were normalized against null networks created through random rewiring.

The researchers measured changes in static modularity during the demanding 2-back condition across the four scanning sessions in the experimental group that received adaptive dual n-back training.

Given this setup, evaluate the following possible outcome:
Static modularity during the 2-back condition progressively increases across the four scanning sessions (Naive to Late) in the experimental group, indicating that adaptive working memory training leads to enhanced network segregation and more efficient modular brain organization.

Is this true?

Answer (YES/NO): YES